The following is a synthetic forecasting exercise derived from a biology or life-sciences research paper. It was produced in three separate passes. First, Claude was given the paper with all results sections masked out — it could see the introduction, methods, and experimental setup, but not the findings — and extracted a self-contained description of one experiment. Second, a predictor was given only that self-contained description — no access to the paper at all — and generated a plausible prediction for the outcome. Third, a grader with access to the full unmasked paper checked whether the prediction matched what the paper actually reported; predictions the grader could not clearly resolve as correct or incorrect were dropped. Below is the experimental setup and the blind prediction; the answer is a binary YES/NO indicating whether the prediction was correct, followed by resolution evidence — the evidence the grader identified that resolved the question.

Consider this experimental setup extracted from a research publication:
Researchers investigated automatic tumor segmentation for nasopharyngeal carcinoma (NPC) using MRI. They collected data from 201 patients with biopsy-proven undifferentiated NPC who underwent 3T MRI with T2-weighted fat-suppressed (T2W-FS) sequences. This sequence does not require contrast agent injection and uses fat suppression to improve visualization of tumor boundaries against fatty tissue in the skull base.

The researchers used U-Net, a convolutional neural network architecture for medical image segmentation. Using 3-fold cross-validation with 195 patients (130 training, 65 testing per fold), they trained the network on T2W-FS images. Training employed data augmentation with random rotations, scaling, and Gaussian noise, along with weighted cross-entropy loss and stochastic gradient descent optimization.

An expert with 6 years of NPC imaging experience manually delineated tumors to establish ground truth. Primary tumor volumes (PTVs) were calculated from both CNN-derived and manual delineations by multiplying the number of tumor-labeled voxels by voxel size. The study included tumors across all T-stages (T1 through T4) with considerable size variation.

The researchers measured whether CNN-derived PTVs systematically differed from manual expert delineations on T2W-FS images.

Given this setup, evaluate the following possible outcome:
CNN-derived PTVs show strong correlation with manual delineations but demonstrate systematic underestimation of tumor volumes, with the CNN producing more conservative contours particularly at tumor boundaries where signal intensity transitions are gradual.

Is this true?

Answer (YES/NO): NO